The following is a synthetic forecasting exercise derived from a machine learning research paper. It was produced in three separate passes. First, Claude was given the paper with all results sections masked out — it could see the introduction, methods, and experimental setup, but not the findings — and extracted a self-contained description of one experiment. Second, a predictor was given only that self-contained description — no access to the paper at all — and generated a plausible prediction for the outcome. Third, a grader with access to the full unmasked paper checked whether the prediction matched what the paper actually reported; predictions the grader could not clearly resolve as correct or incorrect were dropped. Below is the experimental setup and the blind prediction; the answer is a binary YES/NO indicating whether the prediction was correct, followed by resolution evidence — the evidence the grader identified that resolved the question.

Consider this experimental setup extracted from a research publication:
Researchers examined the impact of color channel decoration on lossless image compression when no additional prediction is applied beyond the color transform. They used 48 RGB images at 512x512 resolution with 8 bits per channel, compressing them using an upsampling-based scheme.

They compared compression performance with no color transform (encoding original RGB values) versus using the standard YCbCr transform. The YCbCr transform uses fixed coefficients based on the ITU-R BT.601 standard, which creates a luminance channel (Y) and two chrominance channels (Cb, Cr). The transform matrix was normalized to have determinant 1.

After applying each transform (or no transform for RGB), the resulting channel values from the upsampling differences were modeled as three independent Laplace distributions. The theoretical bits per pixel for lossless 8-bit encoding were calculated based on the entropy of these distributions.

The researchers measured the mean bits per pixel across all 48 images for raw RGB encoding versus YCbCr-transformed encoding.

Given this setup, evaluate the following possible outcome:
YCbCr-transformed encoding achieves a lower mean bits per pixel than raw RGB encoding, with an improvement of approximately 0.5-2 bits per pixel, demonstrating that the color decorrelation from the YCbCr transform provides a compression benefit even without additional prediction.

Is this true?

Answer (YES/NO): NO